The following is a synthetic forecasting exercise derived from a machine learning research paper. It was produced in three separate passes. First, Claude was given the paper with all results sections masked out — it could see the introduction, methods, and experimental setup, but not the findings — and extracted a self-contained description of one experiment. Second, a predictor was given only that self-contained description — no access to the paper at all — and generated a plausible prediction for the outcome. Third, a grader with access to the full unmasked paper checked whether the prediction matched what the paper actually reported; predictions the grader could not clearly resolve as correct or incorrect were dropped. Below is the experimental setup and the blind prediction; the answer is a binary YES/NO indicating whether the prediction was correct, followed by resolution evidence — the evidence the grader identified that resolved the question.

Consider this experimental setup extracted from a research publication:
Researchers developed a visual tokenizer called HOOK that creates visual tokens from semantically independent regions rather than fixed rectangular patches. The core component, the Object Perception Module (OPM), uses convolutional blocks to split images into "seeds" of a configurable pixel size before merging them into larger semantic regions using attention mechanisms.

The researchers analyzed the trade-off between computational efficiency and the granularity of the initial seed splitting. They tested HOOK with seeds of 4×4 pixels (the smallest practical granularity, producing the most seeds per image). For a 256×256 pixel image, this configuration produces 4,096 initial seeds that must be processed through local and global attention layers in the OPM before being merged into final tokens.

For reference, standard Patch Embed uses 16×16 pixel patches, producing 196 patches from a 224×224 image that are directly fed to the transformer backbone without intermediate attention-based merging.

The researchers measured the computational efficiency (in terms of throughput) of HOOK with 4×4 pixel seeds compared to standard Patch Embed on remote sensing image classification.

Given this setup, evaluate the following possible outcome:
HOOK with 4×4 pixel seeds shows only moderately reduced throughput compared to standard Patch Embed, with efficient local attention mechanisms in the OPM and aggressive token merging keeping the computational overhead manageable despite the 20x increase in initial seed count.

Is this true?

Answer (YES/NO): NO